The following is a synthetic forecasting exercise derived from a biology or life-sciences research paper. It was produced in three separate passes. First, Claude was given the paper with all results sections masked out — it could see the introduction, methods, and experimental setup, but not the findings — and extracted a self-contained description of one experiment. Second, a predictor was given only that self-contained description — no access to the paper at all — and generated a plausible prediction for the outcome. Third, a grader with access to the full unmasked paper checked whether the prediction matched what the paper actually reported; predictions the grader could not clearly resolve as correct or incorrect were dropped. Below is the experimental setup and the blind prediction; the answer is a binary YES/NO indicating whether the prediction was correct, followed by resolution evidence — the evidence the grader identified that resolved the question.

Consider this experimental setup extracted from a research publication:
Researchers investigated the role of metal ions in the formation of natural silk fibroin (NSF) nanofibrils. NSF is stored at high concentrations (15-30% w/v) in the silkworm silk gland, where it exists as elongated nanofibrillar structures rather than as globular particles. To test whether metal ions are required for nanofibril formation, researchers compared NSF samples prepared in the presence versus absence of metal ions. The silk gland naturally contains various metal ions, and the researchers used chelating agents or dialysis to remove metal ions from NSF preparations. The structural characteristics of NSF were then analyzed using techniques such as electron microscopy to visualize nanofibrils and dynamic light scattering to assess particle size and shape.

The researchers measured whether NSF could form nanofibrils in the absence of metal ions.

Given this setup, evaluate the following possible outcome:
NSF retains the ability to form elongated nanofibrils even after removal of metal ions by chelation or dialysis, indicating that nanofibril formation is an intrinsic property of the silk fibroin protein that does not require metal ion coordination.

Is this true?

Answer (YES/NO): NO